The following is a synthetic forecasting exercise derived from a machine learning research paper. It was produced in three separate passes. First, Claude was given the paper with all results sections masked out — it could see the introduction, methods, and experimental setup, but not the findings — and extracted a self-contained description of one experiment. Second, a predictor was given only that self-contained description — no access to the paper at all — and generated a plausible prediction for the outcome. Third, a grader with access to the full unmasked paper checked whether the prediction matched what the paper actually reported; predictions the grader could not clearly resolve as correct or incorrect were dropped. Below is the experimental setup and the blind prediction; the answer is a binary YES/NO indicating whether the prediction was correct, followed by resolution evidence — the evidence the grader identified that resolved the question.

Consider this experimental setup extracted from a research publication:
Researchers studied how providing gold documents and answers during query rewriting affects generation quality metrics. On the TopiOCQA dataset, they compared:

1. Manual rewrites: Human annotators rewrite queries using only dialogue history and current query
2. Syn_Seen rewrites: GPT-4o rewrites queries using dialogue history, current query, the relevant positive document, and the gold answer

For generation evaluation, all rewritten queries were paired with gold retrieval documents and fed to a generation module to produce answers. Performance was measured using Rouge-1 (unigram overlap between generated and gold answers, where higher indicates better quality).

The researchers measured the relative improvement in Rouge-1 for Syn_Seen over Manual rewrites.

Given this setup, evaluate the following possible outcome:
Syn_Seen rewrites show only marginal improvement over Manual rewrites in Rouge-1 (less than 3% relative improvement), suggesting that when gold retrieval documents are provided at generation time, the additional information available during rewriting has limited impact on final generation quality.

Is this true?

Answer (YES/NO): NO